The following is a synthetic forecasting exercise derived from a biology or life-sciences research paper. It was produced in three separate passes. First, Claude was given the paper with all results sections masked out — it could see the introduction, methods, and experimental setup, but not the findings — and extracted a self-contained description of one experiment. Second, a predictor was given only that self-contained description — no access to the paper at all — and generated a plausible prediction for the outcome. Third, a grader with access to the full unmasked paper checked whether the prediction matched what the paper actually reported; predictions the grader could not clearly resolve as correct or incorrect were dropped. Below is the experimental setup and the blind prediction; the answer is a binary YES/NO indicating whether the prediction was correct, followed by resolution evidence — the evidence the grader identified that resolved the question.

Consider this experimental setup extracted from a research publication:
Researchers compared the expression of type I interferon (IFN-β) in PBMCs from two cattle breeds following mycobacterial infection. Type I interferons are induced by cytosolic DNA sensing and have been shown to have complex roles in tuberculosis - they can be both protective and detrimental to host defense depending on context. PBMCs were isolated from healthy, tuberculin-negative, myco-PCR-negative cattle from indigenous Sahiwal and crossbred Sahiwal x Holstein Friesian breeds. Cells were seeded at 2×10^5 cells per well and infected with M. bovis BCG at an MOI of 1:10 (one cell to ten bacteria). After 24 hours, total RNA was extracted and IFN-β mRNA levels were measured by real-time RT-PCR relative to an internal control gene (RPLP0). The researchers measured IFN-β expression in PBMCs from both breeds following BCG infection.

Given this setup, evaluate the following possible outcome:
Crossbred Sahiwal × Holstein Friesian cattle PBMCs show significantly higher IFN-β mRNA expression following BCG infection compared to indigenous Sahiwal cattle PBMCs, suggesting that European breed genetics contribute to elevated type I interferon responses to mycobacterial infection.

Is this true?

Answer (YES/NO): NO